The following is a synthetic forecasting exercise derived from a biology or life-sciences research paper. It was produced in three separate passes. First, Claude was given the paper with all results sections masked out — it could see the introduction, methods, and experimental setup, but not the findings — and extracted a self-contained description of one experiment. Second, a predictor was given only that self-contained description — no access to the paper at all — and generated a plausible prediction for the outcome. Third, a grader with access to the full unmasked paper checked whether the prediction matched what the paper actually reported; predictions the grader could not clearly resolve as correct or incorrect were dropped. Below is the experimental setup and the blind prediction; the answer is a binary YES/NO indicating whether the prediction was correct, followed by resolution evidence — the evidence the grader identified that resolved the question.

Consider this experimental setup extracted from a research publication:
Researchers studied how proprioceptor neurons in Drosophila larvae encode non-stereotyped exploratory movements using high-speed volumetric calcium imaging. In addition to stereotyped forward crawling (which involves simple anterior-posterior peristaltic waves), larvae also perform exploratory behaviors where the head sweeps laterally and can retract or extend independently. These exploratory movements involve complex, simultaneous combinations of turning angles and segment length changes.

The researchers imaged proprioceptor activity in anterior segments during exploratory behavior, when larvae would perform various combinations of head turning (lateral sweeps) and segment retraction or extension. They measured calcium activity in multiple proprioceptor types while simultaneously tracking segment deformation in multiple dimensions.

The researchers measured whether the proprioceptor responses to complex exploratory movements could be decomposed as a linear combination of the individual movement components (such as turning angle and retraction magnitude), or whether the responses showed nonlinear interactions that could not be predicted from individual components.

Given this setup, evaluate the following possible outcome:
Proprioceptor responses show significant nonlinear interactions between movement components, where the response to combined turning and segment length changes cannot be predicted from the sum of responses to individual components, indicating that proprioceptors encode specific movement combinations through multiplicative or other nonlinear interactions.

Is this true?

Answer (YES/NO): NO